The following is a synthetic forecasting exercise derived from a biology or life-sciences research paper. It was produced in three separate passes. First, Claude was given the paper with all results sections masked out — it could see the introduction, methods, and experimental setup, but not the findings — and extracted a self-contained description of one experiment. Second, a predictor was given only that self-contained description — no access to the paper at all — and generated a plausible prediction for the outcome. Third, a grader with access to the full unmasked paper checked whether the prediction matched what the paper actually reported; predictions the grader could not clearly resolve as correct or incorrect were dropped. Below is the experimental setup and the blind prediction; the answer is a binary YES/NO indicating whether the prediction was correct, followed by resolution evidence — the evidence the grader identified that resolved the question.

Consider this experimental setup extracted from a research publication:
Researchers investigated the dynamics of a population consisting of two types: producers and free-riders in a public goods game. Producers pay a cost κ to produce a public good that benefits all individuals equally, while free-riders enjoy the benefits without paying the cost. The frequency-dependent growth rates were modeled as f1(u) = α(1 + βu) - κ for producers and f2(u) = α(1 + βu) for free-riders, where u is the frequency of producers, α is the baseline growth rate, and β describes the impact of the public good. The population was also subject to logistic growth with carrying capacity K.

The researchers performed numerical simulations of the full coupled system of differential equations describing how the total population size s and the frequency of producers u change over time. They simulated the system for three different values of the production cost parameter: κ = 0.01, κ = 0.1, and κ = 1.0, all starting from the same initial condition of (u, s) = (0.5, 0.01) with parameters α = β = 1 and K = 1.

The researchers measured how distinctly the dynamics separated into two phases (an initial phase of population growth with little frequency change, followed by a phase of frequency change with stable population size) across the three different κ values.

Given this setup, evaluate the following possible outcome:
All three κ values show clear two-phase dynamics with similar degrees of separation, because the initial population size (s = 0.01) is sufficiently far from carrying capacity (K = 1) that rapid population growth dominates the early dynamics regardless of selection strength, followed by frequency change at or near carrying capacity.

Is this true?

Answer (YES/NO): NO